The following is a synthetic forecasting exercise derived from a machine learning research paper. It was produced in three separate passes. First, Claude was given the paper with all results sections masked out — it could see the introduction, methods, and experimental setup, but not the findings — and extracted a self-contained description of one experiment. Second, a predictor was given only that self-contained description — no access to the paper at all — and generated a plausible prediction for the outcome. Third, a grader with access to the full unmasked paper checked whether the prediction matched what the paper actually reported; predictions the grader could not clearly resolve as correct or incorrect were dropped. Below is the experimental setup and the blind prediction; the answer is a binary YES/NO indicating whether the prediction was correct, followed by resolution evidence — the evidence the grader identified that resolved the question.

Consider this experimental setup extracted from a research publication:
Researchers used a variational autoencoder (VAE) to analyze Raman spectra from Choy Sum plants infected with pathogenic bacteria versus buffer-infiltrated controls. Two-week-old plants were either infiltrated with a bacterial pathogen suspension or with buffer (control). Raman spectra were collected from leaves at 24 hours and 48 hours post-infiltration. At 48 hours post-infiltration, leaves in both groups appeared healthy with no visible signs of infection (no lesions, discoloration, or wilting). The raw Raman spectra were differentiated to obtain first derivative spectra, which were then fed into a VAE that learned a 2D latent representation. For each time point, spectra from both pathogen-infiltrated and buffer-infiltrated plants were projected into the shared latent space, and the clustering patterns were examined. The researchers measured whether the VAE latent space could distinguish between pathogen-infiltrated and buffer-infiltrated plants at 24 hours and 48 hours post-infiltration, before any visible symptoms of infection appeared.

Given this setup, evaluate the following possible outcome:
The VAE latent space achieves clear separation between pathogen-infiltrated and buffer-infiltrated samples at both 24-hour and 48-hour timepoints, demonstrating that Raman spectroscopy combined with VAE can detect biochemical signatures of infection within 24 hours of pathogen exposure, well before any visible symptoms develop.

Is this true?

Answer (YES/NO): NO